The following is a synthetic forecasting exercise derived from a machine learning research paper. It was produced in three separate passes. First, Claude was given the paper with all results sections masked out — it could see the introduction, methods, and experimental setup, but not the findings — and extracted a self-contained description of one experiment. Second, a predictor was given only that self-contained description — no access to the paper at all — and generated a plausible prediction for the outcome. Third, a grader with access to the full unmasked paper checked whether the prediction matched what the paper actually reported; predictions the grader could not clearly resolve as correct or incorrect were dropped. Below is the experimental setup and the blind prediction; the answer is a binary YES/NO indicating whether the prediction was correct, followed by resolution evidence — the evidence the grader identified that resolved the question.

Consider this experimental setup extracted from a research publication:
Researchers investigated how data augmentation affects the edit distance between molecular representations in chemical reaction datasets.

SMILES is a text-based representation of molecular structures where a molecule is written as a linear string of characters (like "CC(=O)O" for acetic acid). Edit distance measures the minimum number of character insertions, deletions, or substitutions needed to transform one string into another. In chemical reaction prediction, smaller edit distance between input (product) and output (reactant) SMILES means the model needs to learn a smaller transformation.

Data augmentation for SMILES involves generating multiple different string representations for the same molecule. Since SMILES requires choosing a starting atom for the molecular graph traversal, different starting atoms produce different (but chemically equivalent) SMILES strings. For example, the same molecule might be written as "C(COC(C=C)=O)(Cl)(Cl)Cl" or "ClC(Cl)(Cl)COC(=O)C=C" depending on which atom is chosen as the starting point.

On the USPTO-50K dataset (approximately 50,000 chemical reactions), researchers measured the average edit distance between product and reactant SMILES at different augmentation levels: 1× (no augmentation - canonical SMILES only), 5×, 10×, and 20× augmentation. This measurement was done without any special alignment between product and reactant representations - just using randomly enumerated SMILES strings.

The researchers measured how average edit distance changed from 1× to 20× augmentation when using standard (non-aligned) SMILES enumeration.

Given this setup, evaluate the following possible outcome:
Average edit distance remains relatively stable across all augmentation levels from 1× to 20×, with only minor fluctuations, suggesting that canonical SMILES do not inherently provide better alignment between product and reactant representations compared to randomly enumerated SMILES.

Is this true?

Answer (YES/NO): NO